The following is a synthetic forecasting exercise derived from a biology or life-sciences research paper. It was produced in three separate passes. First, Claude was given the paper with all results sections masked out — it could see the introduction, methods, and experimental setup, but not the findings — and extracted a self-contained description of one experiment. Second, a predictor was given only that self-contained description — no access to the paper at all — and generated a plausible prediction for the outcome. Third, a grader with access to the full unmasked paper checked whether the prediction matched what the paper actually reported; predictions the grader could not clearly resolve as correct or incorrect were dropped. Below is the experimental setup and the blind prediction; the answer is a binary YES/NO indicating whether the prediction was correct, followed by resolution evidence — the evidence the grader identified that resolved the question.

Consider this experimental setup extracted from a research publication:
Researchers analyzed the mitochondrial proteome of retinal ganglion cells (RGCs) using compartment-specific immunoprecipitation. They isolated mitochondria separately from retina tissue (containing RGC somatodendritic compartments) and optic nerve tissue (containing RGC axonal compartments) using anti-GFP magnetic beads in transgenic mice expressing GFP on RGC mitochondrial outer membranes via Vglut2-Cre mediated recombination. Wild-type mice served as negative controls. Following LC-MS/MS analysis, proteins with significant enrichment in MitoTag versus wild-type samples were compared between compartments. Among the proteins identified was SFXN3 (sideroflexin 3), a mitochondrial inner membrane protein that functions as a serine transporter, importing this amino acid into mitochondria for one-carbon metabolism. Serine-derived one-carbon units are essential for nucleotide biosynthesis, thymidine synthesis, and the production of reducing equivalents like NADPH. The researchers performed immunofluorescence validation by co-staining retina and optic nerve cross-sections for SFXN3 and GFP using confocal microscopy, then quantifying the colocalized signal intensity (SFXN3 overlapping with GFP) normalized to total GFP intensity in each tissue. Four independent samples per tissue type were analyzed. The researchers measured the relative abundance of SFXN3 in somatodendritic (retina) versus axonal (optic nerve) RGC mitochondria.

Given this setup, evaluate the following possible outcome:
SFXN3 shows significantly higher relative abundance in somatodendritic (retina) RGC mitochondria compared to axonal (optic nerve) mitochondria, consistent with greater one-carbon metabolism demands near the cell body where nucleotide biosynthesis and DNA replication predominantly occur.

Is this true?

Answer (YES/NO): NO